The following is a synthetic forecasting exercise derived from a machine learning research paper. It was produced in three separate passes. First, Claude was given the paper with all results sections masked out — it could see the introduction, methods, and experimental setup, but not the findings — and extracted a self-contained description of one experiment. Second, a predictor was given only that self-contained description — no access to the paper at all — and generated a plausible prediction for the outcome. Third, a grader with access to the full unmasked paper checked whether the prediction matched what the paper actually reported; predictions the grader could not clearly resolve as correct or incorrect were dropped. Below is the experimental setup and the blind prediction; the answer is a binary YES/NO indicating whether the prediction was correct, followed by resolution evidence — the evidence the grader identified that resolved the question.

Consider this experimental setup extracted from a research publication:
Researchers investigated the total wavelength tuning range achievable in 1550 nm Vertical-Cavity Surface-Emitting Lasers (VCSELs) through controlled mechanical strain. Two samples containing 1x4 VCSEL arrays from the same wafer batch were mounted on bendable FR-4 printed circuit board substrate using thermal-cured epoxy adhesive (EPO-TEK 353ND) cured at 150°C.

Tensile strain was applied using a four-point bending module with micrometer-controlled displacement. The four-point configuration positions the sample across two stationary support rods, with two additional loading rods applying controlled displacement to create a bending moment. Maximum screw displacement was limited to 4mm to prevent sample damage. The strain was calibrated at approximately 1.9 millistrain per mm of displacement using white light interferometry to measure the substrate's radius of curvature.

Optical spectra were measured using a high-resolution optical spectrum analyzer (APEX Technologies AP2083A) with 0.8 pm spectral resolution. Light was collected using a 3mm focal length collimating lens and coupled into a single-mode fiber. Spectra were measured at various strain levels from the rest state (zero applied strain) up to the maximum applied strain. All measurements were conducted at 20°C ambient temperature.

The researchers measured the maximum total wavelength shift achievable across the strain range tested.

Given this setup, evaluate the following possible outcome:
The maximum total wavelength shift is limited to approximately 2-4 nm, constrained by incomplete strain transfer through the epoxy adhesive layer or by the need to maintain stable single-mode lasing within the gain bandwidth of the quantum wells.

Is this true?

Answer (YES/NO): NO